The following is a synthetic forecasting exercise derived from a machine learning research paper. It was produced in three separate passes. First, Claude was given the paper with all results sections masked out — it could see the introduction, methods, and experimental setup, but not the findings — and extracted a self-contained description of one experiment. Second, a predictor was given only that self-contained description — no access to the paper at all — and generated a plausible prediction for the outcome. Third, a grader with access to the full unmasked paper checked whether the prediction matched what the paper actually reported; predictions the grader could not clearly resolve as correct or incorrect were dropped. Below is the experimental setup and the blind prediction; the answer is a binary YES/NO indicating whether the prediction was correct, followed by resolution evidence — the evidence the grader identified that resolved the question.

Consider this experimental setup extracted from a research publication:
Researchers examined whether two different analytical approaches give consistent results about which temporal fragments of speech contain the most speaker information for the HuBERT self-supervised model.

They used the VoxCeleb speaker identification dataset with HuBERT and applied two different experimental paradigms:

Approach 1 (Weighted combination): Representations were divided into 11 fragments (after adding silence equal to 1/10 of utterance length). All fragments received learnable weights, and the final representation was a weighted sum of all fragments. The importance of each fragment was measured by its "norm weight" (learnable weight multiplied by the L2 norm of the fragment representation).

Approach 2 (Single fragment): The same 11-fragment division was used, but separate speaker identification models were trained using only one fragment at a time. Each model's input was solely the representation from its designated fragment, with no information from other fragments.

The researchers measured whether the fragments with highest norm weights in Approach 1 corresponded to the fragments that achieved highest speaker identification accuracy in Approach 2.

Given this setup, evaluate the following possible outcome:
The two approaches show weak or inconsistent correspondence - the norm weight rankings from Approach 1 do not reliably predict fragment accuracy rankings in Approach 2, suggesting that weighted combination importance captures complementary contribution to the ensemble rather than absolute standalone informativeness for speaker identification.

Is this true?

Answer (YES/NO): NO